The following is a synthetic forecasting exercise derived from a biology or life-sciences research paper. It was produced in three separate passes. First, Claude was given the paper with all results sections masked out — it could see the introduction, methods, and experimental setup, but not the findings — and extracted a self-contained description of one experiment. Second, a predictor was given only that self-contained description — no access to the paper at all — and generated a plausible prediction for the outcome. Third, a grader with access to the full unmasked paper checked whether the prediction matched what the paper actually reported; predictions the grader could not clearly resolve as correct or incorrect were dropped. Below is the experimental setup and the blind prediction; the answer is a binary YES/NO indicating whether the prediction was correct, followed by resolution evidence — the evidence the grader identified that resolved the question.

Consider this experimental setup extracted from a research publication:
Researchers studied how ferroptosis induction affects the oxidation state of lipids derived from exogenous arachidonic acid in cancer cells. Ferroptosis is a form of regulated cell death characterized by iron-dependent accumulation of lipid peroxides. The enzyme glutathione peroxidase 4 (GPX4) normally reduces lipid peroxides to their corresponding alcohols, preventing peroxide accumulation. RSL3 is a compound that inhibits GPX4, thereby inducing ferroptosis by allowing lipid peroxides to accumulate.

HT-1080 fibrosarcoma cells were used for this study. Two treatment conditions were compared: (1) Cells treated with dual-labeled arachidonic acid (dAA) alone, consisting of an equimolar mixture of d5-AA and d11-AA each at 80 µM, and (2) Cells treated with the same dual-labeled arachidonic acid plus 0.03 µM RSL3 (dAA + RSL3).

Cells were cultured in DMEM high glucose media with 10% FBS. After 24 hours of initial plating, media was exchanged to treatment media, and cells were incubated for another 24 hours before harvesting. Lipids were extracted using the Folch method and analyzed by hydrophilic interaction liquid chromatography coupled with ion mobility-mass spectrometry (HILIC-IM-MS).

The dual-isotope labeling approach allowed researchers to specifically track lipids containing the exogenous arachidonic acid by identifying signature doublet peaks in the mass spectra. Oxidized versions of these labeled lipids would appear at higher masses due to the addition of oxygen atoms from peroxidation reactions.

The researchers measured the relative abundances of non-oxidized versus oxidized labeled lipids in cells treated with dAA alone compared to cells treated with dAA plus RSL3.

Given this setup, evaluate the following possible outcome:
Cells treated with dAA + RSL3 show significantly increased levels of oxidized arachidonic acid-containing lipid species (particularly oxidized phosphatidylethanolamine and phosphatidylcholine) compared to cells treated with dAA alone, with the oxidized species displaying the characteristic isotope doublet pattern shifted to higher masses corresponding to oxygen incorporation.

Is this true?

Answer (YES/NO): NO